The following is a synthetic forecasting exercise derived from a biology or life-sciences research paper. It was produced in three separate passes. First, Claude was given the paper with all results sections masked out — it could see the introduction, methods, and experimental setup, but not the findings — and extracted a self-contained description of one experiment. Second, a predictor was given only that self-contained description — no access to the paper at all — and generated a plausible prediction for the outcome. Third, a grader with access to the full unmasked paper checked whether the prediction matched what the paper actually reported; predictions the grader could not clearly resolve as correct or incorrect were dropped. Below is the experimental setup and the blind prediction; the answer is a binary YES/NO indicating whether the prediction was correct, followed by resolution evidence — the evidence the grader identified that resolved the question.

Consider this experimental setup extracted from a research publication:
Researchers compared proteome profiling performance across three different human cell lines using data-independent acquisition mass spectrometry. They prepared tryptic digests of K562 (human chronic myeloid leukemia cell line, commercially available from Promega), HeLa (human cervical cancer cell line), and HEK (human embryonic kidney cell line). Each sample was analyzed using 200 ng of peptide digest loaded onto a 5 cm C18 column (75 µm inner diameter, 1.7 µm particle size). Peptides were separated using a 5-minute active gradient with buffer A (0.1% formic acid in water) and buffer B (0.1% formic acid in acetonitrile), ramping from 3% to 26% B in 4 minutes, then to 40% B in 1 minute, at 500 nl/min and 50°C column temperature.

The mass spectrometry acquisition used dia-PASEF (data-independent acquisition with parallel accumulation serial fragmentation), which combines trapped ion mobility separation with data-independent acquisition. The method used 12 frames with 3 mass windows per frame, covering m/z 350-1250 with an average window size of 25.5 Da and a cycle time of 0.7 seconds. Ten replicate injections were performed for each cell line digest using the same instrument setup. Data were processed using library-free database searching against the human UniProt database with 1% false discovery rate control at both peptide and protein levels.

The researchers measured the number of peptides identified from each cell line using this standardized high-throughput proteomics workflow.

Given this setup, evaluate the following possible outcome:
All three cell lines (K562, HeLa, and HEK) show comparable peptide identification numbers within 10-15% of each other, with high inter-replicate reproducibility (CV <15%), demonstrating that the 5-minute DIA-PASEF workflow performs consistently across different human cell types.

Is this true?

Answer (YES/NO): NO